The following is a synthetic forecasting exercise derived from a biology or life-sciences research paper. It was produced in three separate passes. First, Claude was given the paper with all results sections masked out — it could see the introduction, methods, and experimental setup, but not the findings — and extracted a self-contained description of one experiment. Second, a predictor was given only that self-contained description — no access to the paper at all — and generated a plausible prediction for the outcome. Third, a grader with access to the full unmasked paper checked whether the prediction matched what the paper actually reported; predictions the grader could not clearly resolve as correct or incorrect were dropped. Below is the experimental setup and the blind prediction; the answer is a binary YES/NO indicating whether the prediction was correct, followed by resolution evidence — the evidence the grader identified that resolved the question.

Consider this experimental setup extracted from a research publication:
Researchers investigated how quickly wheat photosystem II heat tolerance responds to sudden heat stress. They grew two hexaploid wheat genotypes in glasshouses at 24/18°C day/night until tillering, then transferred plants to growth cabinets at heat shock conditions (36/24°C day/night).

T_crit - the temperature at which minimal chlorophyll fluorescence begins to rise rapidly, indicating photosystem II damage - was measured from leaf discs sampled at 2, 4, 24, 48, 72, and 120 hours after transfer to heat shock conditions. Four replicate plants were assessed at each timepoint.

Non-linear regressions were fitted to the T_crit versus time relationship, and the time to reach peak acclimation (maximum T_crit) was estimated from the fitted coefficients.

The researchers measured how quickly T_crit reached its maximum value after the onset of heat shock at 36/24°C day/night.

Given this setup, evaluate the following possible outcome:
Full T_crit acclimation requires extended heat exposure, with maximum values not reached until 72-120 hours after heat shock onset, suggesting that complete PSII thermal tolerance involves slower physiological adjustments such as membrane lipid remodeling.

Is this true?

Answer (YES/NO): YES